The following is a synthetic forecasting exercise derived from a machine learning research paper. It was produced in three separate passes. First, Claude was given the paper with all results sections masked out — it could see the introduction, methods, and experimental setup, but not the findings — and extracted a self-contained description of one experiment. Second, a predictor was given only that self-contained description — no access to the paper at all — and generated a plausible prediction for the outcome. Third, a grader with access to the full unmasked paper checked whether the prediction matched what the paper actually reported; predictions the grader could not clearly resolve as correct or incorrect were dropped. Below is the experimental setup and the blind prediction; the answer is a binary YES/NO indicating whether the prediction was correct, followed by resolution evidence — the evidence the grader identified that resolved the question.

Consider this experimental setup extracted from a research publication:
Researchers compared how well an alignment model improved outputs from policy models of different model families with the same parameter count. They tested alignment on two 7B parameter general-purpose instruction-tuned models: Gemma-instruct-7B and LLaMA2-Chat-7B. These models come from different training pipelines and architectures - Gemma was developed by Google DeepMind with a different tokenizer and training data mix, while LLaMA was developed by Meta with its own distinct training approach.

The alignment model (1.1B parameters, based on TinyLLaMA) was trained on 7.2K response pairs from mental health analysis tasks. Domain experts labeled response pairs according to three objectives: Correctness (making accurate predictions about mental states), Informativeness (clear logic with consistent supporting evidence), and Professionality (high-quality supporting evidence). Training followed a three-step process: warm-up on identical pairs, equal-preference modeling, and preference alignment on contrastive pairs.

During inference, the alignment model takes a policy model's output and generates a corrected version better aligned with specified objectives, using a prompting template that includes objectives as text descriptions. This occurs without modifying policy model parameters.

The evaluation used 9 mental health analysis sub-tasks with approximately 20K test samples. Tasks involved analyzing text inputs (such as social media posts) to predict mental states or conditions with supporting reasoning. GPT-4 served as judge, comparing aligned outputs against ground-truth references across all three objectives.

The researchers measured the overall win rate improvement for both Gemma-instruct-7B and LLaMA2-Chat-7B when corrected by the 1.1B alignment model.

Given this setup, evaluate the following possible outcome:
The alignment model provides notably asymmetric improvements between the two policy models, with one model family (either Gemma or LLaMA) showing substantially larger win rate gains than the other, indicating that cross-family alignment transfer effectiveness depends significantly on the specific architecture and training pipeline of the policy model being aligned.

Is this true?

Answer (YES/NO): YES